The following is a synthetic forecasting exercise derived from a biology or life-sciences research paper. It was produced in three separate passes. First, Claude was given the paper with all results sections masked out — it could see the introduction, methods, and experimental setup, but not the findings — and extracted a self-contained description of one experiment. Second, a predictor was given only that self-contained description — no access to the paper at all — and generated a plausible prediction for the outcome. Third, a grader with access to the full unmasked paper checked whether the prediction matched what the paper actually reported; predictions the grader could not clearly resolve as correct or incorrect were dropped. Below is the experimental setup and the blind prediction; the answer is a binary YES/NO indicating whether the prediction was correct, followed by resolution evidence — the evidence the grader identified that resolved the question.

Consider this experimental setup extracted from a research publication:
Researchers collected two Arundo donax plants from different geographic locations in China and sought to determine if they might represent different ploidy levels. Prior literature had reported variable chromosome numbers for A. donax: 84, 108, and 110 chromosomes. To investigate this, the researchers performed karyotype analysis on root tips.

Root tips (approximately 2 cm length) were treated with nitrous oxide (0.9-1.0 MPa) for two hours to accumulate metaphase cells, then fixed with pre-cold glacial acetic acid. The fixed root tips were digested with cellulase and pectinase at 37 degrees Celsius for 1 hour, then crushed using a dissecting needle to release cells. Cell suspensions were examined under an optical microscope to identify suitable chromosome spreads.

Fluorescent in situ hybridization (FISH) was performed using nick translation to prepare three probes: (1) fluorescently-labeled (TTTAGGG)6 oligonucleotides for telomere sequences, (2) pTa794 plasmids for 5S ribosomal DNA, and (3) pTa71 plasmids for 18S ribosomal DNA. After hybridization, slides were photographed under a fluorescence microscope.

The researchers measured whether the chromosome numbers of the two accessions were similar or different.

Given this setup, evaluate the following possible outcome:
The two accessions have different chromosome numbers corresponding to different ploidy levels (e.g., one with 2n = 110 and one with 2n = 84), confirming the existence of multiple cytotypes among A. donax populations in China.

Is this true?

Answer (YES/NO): YES